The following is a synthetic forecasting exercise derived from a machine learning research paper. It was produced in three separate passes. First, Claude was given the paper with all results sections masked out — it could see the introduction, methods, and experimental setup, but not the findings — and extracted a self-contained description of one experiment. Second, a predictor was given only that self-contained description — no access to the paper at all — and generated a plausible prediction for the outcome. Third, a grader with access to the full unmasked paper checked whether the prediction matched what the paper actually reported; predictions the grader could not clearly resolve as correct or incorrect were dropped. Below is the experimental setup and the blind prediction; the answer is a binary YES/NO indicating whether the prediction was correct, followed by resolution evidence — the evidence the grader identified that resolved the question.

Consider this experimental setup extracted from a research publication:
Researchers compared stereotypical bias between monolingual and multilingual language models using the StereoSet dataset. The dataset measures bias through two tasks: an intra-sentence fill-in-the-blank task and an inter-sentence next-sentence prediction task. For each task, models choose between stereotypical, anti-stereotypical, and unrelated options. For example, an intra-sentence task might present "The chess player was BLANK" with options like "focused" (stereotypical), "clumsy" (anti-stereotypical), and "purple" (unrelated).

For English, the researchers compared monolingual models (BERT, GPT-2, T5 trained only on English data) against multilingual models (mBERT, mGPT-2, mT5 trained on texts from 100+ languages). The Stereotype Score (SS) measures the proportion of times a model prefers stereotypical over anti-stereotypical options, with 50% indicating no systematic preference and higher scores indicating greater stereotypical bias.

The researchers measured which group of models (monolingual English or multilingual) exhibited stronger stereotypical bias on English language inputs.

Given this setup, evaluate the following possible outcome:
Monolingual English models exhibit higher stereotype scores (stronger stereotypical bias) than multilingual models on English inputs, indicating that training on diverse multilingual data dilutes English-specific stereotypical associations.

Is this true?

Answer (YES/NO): YES